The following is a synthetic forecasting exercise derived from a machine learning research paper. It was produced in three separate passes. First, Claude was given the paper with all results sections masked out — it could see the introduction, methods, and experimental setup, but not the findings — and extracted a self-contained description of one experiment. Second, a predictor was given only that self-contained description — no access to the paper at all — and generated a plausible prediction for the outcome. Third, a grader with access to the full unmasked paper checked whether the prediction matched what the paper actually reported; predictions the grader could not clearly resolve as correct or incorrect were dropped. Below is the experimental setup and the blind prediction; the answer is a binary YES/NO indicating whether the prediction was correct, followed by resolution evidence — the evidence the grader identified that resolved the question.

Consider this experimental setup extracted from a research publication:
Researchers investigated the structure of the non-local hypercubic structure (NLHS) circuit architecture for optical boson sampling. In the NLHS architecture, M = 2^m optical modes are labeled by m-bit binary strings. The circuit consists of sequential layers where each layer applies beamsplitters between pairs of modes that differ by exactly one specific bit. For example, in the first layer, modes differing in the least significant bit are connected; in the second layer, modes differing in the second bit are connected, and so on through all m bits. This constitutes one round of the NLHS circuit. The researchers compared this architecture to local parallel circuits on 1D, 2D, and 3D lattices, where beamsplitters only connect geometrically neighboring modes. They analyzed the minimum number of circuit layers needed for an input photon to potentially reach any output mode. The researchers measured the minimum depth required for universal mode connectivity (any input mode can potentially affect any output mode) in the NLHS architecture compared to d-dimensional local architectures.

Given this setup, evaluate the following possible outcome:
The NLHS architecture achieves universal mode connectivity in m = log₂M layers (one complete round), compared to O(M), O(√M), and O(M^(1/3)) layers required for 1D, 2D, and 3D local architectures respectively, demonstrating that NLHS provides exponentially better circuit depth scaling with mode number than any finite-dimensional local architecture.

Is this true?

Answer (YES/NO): YES